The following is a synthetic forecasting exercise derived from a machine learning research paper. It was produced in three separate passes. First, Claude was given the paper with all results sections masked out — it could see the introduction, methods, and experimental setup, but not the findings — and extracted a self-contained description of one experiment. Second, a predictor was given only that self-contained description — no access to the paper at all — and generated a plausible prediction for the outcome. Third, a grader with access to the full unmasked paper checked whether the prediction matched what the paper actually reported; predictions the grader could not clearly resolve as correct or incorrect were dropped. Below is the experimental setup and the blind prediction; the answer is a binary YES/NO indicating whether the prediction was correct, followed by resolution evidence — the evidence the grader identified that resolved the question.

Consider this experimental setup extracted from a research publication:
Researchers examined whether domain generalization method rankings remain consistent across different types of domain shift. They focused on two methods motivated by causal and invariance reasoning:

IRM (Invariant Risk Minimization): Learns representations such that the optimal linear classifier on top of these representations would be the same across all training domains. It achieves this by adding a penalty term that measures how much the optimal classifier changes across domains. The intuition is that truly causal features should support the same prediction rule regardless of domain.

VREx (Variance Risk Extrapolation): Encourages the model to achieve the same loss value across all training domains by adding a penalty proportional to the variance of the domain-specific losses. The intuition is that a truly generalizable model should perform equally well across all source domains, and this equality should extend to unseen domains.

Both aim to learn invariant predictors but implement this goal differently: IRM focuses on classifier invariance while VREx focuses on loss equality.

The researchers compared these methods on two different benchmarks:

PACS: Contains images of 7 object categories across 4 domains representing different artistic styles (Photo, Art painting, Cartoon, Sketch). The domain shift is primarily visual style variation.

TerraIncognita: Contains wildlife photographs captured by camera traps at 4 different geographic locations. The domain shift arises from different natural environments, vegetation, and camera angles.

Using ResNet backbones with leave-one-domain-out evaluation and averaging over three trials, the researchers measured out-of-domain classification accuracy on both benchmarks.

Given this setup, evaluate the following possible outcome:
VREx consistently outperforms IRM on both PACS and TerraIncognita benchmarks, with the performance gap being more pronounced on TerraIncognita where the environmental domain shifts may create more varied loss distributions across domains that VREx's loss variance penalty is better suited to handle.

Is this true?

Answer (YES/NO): NO